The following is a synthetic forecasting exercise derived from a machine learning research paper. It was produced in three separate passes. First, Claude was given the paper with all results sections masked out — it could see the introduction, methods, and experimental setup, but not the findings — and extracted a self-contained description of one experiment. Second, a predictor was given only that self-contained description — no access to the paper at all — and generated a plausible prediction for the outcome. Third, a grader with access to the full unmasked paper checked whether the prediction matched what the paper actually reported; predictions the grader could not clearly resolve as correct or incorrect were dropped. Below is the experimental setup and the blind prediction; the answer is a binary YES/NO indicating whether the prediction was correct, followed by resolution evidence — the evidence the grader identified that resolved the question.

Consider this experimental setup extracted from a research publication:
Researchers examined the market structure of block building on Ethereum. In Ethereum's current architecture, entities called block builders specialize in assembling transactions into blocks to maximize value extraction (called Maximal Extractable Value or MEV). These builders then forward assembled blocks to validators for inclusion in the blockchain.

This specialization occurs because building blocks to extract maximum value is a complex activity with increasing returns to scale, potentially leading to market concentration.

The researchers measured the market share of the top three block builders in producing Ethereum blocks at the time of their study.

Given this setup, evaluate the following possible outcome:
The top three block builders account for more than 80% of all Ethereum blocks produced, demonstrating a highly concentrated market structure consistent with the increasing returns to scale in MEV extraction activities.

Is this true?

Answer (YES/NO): NO